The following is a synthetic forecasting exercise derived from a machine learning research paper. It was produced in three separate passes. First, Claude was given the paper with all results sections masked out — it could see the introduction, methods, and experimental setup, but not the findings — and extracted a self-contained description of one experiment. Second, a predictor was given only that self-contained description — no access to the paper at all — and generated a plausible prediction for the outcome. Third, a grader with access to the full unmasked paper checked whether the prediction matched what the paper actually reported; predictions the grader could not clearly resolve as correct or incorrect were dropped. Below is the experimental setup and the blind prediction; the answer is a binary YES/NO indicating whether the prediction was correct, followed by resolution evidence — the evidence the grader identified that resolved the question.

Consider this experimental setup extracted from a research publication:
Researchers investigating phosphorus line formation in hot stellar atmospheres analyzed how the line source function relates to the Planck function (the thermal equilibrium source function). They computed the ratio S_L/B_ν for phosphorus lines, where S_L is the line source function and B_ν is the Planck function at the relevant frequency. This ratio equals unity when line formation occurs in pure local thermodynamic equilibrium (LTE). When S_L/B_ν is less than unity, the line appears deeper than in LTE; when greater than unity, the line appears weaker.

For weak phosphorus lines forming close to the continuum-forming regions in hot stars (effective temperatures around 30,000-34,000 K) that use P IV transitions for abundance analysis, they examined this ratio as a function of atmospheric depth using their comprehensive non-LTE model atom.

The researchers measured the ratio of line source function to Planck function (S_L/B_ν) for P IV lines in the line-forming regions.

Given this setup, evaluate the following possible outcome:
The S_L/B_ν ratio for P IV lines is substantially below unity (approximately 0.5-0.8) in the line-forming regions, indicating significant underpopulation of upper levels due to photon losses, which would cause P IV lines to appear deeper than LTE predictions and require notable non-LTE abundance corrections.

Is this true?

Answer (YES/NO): NO